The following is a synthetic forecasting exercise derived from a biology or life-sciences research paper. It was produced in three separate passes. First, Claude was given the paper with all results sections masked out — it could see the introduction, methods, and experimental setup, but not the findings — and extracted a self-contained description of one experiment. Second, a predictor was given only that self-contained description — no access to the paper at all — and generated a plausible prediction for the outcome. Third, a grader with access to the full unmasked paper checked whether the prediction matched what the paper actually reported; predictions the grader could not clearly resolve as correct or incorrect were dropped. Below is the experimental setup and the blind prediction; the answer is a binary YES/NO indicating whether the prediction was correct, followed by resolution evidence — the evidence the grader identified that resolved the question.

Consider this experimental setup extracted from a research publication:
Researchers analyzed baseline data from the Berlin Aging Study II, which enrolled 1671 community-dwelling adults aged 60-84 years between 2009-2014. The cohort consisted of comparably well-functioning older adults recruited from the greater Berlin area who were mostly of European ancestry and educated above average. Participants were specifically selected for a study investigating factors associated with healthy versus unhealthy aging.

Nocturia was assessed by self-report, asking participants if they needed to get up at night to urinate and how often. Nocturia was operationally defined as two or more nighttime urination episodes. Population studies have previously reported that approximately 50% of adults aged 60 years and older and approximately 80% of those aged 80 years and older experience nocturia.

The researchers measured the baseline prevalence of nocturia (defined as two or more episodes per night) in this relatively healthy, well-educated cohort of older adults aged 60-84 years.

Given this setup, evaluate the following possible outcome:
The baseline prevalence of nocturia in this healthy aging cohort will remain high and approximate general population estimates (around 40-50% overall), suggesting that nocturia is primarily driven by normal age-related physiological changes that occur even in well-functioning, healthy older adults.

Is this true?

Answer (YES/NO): NO